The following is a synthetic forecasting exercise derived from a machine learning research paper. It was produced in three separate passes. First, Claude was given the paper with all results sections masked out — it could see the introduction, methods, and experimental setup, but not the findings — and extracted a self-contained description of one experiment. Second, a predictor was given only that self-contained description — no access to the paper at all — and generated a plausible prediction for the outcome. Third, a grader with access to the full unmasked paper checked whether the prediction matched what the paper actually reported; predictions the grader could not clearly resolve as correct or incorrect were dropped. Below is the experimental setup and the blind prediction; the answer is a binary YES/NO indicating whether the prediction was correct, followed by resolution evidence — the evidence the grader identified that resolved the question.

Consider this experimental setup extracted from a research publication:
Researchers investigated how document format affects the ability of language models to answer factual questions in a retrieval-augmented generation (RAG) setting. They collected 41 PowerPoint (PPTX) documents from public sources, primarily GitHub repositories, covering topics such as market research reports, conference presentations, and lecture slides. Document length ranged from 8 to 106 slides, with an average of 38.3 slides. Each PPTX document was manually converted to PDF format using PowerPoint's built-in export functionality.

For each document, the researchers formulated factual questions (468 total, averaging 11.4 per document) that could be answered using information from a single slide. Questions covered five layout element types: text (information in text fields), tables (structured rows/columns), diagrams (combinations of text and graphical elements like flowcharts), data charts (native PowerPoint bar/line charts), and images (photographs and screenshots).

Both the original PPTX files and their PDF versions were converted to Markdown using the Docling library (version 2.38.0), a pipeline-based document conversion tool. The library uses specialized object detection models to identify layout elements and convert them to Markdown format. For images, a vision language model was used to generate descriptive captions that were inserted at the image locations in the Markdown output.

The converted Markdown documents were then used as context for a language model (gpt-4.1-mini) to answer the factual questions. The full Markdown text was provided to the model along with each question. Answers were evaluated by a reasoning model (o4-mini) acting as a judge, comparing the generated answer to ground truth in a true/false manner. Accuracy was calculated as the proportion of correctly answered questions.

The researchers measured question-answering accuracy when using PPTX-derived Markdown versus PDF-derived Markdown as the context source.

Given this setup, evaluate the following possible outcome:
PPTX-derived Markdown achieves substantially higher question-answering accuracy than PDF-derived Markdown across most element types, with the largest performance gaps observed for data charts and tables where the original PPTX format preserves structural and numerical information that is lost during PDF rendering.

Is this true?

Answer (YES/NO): NO